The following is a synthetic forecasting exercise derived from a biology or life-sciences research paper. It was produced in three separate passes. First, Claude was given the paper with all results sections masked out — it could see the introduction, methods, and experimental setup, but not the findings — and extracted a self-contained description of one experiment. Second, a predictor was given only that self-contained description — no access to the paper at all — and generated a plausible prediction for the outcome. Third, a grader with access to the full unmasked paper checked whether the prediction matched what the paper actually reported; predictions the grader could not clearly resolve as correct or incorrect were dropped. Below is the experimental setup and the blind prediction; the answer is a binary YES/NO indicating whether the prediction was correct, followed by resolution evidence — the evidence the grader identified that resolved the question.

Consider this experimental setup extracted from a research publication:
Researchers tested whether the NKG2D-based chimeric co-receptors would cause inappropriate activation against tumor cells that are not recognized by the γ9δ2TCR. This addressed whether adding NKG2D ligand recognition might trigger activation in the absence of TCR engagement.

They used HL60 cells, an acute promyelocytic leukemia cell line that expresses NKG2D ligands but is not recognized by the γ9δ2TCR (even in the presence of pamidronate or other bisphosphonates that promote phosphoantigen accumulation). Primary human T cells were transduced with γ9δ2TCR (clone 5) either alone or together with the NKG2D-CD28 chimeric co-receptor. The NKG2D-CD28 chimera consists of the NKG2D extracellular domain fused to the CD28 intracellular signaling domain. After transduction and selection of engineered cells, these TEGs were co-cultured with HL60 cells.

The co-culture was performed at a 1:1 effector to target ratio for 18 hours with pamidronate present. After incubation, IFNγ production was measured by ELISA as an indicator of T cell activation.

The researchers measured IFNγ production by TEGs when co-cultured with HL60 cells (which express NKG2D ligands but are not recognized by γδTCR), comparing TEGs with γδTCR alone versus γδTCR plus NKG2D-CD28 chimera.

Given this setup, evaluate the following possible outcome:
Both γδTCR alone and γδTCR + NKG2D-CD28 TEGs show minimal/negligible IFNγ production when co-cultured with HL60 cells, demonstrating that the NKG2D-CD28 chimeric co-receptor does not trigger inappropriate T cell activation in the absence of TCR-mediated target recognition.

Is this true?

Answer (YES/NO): YES